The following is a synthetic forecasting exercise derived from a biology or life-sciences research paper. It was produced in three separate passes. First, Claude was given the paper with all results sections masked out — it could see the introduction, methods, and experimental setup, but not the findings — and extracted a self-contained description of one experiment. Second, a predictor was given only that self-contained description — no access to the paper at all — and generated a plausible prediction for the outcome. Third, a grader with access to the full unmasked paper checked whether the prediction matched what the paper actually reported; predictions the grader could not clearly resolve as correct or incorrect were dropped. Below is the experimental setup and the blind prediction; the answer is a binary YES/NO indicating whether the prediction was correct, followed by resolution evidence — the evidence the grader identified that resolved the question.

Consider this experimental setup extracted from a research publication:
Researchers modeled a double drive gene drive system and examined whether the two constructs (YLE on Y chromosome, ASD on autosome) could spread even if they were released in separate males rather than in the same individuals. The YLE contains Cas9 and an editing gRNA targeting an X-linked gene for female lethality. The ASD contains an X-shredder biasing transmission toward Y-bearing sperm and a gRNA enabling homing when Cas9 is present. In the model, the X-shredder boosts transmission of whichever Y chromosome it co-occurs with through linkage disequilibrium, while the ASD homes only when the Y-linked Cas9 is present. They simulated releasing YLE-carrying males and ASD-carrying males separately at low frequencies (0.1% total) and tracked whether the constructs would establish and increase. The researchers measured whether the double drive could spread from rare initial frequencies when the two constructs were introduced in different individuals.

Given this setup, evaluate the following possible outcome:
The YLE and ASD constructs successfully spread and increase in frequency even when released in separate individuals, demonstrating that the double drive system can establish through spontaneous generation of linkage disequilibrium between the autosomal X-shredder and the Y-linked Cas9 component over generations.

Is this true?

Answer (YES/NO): YES